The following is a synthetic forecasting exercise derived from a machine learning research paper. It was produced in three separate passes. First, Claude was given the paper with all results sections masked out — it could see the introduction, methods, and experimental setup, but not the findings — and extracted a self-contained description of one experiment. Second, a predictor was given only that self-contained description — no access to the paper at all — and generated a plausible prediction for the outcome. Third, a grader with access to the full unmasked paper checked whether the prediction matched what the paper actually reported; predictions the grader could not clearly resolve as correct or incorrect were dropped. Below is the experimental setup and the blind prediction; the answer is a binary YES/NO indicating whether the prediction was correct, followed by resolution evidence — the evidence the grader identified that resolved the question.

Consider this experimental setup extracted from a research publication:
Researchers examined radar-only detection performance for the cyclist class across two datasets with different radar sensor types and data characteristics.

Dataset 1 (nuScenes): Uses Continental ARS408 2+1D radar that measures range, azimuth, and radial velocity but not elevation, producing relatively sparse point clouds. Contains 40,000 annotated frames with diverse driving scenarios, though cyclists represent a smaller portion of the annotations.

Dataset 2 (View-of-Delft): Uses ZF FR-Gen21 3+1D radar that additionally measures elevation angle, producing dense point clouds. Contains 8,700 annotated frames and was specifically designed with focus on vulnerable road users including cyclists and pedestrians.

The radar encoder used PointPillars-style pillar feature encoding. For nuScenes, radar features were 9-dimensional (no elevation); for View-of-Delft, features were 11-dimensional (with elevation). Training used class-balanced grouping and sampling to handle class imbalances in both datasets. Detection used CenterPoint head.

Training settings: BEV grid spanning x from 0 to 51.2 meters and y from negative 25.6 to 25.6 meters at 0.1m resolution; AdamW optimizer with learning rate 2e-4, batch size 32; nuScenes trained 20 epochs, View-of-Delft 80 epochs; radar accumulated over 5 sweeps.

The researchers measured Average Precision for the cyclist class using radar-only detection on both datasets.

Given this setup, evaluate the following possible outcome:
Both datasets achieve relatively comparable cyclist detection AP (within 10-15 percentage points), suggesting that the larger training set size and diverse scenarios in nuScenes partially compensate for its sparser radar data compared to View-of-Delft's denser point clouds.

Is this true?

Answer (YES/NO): NO